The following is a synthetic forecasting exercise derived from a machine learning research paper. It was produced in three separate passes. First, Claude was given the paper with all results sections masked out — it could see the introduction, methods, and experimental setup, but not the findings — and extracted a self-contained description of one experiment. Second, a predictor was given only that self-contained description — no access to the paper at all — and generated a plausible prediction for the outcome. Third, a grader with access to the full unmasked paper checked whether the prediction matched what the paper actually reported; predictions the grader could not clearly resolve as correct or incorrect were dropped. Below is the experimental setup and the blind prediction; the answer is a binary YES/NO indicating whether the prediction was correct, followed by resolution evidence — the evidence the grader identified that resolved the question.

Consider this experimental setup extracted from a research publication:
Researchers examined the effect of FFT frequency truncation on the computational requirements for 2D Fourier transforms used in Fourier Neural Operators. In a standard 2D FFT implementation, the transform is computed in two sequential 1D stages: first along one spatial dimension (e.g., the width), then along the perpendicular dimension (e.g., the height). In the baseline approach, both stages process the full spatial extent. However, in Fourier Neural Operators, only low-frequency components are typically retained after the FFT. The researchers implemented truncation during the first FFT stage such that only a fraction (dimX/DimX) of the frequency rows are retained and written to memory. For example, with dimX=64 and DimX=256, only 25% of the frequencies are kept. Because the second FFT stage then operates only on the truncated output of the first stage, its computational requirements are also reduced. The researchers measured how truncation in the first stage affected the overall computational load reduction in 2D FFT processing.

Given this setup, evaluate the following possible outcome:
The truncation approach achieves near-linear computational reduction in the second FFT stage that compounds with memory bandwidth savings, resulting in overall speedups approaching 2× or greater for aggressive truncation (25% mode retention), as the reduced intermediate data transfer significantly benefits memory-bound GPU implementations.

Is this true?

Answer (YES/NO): NO